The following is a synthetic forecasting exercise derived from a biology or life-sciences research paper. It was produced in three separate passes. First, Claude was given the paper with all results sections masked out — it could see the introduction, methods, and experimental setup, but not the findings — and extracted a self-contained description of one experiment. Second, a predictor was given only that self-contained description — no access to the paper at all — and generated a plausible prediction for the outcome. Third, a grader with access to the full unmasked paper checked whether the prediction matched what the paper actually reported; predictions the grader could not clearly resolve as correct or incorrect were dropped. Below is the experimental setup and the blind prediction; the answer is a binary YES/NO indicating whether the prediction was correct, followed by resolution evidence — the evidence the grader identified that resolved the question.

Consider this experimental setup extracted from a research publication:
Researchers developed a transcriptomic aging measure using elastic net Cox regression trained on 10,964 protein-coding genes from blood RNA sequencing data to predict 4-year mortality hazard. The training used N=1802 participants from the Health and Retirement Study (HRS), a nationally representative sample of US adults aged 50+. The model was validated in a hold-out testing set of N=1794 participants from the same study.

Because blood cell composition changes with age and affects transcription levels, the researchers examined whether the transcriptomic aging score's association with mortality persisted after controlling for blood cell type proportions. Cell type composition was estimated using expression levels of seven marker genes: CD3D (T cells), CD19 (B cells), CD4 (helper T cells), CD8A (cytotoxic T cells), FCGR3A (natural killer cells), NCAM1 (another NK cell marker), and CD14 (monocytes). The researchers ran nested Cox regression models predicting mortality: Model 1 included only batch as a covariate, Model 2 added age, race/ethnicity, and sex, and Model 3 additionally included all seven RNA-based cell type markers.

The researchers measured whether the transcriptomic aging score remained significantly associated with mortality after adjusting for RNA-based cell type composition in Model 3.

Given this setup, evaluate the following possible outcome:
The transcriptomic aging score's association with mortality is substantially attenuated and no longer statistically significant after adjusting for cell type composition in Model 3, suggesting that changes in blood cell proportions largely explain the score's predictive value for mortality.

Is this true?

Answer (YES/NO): NO